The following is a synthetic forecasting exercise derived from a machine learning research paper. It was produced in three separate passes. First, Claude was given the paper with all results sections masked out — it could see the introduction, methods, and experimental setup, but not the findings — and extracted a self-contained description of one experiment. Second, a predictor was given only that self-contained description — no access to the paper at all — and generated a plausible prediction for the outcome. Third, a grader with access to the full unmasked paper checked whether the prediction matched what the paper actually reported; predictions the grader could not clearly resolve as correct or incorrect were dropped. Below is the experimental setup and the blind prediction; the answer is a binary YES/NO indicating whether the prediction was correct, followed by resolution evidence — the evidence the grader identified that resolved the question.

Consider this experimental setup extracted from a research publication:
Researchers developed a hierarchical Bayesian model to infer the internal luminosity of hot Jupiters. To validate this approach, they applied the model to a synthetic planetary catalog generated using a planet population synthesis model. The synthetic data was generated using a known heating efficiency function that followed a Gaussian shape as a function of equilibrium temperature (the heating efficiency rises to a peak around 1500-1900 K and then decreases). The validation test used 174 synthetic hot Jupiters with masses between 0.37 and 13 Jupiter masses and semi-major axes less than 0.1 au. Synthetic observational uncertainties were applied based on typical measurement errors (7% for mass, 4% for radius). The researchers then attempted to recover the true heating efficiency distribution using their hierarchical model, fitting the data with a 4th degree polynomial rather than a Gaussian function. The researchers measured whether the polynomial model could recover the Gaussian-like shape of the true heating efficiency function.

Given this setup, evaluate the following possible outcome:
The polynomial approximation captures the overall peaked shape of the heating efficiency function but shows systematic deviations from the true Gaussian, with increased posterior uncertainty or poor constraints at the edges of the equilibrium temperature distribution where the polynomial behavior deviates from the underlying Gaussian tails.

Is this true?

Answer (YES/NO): NO